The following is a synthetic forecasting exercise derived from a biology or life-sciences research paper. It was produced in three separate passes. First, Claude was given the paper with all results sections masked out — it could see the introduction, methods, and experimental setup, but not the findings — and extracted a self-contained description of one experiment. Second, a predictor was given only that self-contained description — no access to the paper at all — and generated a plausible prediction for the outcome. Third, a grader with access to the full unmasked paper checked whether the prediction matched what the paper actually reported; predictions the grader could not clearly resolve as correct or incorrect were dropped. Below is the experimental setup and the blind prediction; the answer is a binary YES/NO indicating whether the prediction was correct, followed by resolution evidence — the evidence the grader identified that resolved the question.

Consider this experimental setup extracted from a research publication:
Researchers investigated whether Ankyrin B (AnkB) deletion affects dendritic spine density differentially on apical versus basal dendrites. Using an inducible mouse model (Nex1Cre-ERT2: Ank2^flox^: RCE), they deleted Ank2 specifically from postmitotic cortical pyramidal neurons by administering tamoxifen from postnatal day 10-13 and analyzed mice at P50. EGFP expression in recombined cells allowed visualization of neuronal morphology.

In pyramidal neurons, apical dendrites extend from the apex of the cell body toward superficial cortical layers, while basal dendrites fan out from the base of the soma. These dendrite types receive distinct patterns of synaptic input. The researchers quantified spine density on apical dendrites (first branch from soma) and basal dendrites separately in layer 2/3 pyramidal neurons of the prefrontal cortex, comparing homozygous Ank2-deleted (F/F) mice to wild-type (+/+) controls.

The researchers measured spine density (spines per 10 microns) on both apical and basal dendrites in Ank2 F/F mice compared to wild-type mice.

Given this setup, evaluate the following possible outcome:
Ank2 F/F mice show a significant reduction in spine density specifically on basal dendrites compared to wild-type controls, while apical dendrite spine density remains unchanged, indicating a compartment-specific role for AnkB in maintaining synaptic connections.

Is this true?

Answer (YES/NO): NO